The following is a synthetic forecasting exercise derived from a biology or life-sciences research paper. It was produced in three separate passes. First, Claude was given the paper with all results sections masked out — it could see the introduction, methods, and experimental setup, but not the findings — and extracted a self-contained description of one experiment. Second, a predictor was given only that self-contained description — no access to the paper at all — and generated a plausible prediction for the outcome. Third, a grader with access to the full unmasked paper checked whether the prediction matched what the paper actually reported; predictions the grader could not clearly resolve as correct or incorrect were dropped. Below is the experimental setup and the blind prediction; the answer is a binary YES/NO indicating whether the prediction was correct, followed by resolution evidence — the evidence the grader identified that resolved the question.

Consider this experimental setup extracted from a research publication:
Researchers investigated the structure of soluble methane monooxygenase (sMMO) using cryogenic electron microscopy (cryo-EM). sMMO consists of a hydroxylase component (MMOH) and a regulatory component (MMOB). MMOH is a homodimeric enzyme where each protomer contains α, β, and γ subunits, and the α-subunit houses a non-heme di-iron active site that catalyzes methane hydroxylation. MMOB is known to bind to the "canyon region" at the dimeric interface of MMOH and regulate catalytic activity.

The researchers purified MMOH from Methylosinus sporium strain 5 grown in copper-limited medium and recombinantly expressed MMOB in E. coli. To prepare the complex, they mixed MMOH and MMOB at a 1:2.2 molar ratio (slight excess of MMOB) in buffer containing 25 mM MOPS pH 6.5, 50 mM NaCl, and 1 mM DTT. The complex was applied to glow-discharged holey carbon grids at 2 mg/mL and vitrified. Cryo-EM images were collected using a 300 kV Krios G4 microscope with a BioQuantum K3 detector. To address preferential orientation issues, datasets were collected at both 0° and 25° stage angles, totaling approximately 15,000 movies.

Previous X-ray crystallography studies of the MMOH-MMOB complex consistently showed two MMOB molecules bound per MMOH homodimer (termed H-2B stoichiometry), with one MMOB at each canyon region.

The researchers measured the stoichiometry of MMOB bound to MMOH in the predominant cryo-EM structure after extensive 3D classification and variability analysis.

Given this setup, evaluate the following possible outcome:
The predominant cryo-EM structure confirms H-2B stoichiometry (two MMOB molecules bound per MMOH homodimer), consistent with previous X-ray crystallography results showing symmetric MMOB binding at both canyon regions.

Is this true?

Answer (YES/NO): NO